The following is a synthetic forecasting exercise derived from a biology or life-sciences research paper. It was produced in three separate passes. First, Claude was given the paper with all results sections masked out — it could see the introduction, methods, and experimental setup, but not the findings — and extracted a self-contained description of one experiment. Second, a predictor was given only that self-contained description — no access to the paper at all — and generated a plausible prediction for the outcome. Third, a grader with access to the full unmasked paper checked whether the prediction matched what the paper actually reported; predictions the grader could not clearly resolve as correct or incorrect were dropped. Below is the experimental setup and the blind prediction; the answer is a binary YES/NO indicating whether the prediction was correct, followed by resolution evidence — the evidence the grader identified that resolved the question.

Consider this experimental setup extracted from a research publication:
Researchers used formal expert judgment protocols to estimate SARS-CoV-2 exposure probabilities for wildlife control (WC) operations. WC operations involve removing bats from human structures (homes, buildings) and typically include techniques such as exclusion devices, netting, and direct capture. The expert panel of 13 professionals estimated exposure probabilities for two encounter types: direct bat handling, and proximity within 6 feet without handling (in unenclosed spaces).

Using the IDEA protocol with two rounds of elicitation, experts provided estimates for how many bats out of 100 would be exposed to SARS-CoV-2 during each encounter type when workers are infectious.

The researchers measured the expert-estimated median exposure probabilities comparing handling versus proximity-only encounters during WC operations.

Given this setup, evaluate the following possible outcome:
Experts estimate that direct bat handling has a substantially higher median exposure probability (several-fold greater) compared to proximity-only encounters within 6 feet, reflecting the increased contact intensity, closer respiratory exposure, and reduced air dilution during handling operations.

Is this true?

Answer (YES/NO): YES